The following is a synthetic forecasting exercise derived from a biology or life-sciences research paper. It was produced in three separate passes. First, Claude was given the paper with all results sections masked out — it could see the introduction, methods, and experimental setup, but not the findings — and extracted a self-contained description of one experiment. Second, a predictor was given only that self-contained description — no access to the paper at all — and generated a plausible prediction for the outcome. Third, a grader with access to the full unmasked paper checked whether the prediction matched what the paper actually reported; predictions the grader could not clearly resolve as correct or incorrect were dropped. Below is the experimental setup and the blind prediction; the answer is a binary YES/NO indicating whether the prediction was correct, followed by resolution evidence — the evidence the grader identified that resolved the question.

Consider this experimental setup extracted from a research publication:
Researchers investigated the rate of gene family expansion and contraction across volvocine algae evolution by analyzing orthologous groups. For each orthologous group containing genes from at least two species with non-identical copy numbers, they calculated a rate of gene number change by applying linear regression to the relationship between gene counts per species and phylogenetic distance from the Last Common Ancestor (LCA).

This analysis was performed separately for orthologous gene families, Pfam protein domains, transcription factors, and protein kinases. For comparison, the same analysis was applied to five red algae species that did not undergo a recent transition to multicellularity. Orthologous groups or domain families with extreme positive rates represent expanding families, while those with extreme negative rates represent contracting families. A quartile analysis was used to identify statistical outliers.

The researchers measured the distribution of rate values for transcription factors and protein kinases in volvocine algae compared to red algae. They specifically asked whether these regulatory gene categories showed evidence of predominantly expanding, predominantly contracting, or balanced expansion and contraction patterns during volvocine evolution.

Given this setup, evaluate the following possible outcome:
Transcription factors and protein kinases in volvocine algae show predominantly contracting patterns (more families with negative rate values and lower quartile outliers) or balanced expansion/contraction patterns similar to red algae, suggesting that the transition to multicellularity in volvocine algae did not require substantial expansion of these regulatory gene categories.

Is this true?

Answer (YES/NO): YES